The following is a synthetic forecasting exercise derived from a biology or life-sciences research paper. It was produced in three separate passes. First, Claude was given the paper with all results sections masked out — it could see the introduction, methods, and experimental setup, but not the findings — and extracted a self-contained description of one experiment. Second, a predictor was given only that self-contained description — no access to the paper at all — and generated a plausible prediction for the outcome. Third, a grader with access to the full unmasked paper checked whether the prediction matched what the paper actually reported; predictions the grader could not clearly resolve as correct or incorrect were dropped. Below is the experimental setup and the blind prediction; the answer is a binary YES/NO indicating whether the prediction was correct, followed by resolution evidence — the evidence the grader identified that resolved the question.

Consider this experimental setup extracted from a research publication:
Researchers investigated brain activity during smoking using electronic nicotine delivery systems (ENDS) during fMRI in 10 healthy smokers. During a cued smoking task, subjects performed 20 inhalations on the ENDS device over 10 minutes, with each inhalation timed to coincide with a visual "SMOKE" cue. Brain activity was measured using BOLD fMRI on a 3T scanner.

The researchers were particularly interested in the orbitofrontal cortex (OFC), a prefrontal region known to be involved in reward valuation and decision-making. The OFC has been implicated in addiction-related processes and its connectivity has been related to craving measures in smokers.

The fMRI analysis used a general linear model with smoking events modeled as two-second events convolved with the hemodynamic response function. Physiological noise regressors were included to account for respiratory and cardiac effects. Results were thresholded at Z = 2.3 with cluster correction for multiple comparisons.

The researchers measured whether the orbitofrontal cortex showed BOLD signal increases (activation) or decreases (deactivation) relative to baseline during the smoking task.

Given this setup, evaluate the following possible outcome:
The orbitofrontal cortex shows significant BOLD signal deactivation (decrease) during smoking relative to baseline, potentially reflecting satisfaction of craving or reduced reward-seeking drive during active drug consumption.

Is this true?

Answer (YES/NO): YES